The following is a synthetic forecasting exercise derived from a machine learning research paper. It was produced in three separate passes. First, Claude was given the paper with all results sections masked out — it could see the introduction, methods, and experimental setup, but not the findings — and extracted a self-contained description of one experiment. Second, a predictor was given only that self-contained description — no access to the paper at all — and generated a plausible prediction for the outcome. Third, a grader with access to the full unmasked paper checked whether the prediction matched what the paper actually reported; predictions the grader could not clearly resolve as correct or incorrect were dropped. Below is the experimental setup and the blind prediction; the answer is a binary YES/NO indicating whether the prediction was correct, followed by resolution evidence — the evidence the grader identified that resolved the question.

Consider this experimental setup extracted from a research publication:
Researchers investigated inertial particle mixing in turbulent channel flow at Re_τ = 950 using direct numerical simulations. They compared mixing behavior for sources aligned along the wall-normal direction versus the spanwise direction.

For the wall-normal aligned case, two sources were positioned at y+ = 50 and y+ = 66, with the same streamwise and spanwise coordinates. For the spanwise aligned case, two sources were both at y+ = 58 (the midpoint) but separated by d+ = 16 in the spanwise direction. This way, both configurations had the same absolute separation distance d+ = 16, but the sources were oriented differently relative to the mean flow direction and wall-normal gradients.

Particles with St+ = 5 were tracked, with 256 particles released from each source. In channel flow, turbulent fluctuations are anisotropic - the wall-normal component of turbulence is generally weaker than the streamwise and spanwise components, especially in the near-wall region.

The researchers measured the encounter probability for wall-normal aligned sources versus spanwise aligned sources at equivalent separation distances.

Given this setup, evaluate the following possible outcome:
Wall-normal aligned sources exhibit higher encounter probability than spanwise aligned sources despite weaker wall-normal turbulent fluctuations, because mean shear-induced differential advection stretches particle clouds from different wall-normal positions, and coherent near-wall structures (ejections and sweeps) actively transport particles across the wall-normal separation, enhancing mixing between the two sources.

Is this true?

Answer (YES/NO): NO